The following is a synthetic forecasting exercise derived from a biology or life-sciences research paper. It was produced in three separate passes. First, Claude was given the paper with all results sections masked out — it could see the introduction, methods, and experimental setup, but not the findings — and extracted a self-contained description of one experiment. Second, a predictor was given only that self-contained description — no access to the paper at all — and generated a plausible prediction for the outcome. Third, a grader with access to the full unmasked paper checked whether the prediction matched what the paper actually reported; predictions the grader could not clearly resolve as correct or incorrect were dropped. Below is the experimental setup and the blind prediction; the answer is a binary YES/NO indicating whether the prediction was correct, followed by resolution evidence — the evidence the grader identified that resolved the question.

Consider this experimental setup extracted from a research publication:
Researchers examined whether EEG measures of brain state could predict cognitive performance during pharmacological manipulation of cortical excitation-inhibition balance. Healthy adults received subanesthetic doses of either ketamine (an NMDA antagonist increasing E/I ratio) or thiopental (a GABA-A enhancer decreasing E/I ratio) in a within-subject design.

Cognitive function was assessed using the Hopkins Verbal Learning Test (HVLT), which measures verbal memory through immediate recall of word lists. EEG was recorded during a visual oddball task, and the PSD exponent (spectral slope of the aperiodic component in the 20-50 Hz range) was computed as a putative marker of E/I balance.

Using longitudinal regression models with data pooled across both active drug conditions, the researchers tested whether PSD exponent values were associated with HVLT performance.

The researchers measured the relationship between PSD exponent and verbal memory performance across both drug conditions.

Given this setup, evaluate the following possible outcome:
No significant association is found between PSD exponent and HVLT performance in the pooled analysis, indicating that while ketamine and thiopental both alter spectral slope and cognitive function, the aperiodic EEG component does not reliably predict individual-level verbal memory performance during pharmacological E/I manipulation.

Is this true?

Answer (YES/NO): NO